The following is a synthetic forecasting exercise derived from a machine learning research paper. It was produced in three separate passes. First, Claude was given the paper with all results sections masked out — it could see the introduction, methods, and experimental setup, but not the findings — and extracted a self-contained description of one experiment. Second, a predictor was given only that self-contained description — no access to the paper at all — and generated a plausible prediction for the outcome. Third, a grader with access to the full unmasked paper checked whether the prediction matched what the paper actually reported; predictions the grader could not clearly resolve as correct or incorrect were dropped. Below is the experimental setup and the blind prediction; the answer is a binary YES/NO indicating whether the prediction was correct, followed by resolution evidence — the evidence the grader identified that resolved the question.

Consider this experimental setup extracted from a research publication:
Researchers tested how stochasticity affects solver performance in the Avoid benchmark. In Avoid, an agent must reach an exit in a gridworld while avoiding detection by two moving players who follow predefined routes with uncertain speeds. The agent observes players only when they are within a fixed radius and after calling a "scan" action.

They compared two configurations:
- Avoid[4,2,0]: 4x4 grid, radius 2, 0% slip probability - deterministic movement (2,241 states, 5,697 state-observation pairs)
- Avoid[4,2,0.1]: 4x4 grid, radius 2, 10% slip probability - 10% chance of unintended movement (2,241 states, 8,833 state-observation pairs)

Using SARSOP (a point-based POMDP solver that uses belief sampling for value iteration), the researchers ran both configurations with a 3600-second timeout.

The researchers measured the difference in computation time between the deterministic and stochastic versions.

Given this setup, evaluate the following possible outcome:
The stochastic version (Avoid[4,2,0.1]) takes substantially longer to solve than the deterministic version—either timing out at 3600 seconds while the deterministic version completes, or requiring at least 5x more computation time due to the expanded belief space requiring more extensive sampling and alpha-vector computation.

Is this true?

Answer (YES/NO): YES